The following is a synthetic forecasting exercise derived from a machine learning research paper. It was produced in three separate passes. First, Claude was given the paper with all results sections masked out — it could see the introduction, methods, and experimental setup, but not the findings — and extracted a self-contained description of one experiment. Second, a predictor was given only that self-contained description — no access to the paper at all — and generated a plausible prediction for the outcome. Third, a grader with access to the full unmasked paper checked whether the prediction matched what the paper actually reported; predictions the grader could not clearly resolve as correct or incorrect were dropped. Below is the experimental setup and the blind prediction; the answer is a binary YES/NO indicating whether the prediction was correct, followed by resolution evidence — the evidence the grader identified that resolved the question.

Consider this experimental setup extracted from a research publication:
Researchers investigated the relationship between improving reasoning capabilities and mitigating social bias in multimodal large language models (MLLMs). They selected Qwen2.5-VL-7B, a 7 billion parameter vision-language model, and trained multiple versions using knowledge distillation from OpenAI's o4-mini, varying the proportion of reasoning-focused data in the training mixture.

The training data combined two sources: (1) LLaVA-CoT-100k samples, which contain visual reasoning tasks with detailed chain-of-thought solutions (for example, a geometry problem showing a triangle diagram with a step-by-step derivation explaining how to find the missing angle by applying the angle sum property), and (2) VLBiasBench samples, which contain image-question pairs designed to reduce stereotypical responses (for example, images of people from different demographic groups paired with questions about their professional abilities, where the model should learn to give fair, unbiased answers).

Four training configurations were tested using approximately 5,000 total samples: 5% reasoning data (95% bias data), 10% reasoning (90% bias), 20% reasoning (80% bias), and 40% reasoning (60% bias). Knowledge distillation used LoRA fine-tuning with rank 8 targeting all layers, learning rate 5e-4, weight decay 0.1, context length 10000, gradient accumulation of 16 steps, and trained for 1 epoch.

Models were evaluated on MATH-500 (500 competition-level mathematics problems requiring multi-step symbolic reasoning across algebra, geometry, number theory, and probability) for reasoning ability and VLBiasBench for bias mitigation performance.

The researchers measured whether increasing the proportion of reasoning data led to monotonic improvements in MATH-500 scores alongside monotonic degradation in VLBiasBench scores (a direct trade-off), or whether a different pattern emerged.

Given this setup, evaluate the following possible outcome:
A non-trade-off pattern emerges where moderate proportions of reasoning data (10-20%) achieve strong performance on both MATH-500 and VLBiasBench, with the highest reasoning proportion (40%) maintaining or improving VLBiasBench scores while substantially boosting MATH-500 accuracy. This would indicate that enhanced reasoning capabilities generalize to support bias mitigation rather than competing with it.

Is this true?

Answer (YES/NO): NO